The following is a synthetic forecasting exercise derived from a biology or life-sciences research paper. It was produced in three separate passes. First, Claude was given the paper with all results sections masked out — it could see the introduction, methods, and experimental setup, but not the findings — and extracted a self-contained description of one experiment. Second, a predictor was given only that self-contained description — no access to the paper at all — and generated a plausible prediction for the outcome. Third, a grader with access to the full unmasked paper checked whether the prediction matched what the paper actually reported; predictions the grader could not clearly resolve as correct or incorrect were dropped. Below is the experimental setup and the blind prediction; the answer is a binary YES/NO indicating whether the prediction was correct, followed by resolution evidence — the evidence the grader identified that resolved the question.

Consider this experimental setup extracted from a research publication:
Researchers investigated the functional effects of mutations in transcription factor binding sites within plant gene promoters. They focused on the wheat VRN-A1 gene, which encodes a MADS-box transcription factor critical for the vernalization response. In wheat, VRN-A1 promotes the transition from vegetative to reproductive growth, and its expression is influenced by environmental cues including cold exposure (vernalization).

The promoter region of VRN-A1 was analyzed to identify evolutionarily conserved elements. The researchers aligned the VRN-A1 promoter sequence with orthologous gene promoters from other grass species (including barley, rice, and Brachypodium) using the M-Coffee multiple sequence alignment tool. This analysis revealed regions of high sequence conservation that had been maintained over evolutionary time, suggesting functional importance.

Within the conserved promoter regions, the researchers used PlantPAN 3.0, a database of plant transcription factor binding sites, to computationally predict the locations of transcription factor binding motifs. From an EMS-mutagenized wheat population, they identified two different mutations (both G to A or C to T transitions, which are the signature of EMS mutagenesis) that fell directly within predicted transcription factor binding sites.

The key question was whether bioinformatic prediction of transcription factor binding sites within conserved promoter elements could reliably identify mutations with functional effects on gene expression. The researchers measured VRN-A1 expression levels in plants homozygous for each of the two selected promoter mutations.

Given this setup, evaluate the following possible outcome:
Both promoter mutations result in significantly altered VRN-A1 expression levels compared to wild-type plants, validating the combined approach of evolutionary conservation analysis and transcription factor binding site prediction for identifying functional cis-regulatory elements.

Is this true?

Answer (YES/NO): YES